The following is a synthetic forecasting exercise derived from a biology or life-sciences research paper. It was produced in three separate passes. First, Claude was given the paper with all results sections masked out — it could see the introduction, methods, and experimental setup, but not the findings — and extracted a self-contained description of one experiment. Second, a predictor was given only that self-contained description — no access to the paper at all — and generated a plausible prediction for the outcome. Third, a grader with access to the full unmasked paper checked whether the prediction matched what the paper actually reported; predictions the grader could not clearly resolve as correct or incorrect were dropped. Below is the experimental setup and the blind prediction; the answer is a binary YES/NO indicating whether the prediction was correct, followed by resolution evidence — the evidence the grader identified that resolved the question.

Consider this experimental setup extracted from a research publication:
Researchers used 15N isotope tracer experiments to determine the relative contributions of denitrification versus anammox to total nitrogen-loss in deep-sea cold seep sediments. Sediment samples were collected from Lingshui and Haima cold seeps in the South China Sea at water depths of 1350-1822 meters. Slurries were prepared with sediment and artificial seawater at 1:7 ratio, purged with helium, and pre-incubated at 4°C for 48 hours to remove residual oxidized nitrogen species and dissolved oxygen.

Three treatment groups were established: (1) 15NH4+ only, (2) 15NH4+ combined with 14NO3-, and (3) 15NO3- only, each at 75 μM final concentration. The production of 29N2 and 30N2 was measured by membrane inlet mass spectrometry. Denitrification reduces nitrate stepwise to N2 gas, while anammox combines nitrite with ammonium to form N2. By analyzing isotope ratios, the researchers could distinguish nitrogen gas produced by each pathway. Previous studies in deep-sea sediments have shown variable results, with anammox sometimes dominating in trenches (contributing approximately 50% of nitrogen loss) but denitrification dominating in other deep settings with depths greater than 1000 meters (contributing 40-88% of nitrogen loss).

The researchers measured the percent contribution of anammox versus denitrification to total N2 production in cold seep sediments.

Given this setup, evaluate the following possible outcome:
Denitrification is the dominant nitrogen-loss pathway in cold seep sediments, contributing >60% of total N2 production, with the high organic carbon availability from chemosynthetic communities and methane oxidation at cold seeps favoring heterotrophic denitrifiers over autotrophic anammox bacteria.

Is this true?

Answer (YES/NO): YES